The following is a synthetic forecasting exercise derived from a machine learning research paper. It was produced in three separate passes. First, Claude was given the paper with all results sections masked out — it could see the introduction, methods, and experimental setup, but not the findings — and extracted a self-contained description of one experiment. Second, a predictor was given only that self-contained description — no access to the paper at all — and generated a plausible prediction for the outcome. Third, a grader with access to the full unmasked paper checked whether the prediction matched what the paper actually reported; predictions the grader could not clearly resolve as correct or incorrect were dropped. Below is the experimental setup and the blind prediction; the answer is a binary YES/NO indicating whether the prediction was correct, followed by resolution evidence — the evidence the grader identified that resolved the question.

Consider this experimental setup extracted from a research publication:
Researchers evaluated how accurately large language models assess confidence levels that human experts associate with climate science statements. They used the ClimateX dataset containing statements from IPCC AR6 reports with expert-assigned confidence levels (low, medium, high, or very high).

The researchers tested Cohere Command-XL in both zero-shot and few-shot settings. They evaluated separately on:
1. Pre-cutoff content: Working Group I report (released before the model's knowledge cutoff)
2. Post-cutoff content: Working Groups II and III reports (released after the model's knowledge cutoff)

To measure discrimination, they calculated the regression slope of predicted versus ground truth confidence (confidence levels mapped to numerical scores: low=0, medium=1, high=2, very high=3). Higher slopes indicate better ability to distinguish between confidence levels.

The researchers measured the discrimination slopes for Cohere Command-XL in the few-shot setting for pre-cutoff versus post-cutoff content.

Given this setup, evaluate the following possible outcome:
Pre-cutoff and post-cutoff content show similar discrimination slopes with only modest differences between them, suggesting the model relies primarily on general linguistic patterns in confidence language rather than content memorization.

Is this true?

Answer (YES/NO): YES